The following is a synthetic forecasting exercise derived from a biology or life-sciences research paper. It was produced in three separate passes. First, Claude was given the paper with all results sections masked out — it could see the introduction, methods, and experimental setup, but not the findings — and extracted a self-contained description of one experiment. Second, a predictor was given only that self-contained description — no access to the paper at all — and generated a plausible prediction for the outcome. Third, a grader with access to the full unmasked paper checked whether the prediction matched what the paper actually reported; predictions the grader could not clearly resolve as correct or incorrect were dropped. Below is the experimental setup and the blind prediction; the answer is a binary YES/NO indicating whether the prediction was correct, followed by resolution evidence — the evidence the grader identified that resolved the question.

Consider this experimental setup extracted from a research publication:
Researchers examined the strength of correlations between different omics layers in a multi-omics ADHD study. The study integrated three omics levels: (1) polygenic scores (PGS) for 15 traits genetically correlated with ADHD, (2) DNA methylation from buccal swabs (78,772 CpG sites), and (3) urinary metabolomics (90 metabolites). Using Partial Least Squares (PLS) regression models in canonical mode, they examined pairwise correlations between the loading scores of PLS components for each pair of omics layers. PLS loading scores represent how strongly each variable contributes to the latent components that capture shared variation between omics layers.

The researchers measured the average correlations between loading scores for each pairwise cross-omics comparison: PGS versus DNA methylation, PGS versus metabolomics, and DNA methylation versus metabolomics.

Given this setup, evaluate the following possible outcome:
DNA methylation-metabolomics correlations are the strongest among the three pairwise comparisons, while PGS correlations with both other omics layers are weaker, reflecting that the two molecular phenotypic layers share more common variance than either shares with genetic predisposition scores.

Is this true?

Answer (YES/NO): NO